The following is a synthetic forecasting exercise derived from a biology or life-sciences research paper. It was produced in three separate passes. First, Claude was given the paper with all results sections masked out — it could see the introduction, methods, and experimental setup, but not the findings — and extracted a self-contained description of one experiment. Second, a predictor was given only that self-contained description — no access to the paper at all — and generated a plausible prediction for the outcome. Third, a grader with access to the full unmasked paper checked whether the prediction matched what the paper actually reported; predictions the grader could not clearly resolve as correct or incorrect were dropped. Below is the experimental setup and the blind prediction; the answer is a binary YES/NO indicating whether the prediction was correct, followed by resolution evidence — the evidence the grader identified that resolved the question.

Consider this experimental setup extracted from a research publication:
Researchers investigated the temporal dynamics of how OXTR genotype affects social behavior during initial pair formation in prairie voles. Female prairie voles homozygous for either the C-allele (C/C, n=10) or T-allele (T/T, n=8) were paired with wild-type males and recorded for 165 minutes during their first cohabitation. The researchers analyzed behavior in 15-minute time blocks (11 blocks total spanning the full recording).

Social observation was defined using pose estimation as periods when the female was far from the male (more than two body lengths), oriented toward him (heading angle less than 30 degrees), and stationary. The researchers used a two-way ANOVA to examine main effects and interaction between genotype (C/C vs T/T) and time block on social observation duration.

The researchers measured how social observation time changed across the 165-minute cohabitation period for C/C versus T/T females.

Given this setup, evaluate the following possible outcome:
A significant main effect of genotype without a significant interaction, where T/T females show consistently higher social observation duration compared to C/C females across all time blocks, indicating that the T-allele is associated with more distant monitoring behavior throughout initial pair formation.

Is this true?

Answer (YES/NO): NO